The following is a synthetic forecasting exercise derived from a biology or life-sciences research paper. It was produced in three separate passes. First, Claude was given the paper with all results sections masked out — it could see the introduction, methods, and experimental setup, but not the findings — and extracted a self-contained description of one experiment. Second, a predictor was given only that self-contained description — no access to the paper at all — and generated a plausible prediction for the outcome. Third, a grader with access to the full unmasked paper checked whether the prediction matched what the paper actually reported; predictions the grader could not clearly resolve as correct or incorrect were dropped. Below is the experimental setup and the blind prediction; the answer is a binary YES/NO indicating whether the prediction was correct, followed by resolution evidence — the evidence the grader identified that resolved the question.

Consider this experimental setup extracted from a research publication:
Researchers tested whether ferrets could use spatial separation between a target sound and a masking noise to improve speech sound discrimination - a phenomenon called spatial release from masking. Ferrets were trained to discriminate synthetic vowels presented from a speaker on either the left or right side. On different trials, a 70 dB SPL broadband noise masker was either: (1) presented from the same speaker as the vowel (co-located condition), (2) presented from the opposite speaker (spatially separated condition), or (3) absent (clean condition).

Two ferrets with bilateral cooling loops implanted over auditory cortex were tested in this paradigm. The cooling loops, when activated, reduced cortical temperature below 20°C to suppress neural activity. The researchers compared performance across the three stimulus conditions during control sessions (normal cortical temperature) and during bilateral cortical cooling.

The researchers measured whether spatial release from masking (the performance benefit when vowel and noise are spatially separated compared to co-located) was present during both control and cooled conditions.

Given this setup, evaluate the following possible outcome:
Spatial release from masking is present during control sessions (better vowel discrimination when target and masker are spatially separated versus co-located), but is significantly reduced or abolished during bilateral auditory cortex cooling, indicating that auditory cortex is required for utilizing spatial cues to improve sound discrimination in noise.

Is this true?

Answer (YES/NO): NO